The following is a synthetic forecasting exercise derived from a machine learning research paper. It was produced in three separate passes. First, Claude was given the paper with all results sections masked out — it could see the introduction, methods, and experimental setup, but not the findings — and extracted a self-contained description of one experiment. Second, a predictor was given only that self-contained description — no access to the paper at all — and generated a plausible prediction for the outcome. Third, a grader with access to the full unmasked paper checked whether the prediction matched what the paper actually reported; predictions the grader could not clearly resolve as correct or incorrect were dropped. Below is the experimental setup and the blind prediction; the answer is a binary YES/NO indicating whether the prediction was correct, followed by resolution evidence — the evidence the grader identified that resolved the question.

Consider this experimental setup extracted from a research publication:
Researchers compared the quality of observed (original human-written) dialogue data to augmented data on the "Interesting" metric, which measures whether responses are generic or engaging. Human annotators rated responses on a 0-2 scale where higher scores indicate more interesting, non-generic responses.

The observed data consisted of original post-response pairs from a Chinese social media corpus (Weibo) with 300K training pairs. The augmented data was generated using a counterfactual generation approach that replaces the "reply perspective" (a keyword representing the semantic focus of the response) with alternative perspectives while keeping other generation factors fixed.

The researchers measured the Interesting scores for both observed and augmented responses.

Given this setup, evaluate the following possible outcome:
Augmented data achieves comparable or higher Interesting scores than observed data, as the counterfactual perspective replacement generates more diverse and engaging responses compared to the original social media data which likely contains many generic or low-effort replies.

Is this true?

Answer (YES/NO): NO